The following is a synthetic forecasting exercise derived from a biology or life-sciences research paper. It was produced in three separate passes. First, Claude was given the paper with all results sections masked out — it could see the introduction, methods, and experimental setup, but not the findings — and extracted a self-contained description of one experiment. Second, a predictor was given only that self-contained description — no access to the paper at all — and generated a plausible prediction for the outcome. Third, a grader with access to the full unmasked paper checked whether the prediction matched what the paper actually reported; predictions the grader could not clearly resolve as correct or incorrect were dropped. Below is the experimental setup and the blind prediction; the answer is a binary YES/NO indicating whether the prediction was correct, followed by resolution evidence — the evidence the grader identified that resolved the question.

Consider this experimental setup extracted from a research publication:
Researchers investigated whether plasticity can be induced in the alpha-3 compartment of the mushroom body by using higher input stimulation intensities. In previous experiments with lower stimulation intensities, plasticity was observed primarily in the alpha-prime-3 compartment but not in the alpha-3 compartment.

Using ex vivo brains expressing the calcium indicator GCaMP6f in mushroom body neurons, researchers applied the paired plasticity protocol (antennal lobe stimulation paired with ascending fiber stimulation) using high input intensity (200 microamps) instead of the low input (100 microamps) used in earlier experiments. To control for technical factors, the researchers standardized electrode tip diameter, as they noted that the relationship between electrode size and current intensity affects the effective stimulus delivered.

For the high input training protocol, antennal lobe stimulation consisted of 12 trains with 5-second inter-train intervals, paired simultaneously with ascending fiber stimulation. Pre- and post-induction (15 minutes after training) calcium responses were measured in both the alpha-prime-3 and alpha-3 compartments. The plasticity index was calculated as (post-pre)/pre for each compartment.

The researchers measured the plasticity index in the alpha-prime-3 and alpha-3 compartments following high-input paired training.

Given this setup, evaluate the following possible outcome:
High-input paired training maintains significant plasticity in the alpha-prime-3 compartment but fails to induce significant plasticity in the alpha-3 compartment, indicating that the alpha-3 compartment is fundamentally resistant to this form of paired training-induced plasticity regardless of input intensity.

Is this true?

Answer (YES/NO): NO